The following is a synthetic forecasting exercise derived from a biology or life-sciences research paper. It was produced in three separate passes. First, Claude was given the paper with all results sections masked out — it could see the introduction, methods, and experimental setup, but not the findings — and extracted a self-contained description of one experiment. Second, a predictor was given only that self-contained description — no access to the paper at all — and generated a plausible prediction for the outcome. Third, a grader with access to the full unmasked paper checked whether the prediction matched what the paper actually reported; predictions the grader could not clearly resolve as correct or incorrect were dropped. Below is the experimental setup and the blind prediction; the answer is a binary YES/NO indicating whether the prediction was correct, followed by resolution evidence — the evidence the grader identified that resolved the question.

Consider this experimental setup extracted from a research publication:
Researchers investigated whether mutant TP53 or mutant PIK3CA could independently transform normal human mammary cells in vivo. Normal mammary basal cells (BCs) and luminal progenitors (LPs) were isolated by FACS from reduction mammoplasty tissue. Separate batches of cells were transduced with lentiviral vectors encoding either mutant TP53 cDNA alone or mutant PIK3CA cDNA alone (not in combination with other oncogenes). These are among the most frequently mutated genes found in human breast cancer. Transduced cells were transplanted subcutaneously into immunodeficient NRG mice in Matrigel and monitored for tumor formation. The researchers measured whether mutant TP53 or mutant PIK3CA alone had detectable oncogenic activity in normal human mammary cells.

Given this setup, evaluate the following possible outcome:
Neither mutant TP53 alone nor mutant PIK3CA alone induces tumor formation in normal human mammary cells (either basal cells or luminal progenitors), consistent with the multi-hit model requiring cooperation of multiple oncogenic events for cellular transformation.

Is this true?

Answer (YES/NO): YES